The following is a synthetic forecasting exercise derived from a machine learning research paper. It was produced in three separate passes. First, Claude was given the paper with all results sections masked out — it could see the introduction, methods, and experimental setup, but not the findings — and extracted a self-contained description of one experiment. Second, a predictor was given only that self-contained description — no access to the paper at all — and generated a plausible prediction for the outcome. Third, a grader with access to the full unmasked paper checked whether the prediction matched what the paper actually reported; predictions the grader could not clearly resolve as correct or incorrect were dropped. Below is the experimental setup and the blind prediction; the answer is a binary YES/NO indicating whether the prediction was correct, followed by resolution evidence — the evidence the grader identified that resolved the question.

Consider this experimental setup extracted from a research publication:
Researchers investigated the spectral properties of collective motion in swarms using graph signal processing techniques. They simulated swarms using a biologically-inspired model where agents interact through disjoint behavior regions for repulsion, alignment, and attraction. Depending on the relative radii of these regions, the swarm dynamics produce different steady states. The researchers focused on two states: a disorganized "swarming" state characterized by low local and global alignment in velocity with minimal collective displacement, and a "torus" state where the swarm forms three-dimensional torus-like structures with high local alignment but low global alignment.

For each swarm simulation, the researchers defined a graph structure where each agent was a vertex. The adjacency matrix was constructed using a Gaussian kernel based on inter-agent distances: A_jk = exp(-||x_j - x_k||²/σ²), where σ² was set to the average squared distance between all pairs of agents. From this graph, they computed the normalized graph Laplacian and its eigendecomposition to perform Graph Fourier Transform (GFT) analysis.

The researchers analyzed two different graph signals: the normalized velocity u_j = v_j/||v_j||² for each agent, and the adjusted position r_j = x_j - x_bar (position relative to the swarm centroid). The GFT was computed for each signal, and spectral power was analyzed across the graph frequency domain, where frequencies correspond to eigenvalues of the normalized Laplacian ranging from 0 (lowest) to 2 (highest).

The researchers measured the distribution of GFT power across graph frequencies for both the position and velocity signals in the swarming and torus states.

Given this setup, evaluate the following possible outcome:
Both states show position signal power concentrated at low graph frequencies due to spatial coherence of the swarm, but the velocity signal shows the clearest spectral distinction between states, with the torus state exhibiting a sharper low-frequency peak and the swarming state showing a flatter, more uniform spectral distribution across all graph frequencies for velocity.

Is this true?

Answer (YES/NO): YES